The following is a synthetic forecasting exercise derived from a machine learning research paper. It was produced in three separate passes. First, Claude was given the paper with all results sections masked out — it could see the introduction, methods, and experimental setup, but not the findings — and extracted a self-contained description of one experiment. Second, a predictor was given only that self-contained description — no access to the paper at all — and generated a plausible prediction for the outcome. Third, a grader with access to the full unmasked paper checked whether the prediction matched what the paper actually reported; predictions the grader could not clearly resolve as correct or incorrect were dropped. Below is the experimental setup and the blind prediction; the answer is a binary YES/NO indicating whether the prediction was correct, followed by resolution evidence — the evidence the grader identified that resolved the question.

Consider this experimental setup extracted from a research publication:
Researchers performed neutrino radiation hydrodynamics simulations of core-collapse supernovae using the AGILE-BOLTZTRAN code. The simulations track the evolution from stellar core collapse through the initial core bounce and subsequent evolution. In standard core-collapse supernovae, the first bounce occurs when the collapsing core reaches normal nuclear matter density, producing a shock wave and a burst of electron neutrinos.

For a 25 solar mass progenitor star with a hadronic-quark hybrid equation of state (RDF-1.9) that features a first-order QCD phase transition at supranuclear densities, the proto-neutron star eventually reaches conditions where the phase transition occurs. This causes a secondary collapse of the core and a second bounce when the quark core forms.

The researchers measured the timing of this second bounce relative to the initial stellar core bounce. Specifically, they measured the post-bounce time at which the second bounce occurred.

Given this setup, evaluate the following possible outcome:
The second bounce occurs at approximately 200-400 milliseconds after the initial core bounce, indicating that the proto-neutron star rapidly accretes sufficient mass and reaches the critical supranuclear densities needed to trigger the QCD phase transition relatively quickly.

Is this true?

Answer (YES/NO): YES